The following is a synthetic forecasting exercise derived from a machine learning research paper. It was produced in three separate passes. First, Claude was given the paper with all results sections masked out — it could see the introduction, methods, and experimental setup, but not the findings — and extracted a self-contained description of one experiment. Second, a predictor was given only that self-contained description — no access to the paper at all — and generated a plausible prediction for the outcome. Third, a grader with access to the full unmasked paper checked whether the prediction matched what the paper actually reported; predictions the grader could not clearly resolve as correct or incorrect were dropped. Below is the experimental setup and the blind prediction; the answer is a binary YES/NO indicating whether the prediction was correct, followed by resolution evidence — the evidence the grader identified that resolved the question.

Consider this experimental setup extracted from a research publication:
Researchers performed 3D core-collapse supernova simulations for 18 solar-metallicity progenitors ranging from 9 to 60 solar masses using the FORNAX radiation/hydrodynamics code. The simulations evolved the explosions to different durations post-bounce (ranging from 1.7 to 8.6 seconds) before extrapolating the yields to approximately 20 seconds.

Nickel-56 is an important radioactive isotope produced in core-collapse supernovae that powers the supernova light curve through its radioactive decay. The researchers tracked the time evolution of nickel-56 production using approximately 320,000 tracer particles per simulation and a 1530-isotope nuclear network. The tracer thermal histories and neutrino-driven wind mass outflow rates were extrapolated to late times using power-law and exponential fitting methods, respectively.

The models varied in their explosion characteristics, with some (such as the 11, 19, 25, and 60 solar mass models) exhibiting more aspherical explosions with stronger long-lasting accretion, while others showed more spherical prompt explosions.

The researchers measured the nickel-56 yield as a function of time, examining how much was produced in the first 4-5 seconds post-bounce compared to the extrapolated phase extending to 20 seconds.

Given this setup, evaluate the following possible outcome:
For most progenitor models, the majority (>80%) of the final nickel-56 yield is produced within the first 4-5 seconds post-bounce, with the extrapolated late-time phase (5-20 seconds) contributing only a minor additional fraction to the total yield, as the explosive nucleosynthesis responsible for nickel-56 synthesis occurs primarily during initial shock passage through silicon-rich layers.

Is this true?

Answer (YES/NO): YES